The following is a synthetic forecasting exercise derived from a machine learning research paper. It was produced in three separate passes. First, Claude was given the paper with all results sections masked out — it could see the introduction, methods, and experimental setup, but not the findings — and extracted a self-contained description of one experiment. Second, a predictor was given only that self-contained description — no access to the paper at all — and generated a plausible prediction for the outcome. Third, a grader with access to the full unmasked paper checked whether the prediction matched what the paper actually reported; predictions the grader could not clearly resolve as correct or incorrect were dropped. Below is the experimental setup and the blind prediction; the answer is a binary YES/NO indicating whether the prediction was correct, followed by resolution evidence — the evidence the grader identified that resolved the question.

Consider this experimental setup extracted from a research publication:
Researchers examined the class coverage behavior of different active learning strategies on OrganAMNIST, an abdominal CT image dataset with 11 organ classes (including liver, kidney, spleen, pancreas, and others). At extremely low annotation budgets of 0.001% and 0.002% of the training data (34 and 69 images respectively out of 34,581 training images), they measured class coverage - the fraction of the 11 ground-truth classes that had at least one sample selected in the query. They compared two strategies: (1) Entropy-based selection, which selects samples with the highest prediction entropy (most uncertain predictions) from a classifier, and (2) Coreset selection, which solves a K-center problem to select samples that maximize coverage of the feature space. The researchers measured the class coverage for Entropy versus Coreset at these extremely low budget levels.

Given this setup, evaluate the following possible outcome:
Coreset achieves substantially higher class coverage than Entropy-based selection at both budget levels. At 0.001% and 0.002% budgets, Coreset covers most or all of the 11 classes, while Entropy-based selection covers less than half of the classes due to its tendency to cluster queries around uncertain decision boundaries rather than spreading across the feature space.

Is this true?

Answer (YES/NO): NO